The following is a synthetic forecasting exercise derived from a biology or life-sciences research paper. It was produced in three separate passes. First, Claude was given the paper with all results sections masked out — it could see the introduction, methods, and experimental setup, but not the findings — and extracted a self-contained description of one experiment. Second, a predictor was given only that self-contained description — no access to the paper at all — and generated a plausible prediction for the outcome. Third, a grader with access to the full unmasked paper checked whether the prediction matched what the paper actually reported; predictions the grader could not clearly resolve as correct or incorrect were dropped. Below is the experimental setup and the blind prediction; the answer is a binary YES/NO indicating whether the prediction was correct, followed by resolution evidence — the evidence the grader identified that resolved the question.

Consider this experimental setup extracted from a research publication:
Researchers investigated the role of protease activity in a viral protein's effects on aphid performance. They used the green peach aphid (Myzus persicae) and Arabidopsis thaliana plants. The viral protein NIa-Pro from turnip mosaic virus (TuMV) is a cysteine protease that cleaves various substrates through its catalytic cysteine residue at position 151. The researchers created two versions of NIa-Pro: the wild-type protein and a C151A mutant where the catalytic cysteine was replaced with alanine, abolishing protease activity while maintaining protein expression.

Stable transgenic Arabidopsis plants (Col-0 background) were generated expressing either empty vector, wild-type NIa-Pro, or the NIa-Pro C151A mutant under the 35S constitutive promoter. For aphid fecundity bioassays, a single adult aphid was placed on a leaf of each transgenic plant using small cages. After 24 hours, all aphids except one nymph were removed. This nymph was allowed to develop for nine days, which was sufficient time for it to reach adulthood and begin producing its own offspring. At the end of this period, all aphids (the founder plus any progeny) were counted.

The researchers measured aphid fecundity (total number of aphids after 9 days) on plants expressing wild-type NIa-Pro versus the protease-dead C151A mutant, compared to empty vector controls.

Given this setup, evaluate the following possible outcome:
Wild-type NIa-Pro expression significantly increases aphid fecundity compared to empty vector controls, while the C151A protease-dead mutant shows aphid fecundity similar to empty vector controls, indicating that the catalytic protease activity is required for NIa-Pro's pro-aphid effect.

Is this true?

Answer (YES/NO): YES